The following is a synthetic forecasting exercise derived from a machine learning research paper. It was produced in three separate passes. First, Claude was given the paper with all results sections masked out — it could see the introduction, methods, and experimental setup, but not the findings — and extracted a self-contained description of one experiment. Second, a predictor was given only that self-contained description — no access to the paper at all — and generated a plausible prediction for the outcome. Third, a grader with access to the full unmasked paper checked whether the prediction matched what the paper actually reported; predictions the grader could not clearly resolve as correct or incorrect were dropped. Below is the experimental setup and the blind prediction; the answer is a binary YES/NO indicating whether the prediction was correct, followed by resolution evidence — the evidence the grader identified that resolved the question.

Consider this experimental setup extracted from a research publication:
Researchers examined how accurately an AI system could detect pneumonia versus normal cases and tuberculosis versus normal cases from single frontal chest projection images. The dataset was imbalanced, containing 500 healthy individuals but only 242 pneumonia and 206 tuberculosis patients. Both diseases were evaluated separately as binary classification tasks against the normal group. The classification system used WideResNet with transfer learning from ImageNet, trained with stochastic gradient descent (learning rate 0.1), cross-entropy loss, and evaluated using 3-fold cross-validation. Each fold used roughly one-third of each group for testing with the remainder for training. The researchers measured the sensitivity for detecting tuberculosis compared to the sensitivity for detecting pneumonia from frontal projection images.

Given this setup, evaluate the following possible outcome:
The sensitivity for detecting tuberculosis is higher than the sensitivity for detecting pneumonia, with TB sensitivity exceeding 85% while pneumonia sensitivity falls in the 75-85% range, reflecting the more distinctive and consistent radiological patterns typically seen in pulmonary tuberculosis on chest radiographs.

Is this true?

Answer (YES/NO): NO